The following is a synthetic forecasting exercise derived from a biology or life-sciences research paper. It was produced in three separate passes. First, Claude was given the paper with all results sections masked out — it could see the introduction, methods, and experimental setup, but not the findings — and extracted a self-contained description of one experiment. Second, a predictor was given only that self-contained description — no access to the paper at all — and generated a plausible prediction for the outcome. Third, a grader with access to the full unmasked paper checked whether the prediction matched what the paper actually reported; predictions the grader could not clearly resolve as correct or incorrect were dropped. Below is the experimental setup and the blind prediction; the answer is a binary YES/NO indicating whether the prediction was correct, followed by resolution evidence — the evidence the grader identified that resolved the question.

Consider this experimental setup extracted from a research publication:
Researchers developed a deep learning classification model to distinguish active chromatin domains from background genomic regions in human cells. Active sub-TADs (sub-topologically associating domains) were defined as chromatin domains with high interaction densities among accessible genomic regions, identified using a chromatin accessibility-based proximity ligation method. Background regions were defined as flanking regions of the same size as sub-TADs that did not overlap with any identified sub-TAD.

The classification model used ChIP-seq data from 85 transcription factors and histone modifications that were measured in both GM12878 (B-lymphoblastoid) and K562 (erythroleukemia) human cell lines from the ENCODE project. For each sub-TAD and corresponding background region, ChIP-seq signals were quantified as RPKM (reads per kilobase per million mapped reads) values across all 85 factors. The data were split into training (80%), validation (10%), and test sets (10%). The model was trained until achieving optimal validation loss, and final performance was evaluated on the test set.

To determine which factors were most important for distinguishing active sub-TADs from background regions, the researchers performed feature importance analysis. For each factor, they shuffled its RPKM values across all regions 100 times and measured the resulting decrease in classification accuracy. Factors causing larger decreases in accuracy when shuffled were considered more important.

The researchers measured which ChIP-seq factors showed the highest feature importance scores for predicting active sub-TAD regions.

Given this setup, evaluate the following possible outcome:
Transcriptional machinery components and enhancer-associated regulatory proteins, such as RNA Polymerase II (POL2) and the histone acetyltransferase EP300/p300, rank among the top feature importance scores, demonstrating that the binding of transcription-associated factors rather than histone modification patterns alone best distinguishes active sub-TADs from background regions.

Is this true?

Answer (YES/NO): NO